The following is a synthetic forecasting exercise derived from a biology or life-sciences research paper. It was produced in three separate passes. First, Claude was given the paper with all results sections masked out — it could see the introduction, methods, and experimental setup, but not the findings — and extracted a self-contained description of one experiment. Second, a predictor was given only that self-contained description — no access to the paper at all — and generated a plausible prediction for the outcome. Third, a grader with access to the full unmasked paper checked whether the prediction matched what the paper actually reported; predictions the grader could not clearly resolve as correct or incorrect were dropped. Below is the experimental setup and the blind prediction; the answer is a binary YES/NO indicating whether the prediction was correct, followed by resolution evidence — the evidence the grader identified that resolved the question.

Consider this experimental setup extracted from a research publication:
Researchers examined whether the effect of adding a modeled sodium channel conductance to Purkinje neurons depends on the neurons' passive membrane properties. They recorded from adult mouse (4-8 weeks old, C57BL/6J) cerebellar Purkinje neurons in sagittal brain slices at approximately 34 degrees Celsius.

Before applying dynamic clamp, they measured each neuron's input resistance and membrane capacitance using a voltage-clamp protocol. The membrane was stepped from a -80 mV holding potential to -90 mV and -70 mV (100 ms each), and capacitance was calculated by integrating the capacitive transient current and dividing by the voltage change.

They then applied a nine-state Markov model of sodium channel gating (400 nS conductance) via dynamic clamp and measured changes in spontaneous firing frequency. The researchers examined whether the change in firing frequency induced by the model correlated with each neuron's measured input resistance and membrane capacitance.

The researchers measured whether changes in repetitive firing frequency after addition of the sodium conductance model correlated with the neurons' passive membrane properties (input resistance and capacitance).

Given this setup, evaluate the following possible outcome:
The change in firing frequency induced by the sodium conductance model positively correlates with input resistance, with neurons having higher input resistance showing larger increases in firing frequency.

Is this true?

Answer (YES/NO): NO